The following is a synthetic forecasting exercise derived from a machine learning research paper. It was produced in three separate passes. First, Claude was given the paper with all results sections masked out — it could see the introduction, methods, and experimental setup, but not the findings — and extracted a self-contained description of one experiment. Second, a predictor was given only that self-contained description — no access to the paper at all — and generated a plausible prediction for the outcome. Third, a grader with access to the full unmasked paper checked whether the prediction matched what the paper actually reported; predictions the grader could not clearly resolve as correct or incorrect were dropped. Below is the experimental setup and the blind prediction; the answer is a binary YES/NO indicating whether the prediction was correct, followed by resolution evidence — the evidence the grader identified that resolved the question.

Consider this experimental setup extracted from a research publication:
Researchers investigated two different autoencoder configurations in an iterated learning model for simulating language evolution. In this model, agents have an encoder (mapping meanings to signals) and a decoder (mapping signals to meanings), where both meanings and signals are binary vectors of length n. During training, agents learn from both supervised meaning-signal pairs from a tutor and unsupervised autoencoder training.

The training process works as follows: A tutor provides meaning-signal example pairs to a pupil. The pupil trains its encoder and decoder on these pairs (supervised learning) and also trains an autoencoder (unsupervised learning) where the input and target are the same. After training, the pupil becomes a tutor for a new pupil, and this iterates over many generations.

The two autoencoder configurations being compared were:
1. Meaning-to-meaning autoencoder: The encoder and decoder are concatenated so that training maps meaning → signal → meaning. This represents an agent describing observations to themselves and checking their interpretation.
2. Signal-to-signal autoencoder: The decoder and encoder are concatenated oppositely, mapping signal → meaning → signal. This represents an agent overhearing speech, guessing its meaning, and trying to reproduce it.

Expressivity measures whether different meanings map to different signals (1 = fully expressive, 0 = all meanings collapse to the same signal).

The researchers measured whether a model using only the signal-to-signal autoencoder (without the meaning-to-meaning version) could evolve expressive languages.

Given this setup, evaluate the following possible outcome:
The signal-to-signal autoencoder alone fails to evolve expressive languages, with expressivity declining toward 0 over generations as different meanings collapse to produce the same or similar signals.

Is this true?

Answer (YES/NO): YES